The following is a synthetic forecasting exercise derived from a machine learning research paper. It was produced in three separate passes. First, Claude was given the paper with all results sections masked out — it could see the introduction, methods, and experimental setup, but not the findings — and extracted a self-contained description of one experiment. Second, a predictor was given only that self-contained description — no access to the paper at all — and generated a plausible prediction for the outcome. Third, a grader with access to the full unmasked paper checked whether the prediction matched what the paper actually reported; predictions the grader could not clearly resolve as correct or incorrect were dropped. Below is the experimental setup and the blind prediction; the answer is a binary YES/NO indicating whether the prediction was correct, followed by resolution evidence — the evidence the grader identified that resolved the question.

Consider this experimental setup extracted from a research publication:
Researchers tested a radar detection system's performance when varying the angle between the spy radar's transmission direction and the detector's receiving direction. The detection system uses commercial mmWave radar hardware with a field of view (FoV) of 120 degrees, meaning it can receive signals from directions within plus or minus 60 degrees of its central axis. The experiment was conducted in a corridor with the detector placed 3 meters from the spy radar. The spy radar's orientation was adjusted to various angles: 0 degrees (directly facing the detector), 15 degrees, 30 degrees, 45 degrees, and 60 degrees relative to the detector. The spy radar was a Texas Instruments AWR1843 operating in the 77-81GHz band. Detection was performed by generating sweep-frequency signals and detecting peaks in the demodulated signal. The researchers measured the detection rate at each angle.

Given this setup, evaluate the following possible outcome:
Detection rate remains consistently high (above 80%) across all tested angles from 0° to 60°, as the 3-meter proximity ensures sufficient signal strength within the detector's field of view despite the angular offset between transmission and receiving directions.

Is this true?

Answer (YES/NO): YES